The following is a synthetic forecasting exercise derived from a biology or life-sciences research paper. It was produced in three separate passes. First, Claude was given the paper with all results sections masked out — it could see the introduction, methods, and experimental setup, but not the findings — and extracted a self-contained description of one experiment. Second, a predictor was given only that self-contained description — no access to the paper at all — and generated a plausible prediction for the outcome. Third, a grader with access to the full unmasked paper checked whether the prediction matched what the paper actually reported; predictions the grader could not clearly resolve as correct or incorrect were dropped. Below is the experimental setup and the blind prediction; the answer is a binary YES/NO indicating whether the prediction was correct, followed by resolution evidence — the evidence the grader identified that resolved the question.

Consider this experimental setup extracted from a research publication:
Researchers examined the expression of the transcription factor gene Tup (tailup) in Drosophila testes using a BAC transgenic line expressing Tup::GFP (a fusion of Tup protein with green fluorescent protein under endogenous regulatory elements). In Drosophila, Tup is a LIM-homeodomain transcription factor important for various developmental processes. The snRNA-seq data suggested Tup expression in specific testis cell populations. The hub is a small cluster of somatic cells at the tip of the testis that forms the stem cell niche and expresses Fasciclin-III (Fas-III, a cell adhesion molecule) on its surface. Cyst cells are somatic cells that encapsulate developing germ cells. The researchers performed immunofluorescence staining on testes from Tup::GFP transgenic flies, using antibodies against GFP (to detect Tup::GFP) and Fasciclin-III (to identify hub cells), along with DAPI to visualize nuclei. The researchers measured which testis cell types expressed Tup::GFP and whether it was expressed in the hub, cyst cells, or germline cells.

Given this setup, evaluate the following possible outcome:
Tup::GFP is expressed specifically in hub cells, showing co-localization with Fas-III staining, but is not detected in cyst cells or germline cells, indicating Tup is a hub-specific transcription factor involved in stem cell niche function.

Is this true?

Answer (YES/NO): YES